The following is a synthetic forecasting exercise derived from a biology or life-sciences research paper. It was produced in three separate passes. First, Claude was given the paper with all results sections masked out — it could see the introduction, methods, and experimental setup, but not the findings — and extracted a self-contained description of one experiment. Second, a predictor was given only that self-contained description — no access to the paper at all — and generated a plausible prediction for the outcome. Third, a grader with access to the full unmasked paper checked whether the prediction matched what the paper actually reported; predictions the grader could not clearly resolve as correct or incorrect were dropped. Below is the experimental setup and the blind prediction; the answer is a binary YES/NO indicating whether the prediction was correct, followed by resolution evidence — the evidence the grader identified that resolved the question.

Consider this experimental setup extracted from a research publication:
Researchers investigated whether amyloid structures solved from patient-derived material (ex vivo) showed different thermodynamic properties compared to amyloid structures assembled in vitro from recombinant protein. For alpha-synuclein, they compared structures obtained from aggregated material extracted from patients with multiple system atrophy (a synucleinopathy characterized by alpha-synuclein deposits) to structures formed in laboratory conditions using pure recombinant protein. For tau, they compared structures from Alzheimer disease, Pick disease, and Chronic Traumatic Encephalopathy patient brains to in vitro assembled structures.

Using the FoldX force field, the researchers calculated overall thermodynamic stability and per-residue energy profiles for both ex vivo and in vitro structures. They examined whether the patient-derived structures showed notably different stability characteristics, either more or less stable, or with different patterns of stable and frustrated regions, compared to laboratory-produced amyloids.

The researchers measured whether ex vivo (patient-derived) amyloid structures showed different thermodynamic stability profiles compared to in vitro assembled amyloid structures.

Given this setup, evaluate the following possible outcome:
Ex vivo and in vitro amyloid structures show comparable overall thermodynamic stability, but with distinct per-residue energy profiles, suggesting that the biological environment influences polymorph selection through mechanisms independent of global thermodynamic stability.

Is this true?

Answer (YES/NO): NO